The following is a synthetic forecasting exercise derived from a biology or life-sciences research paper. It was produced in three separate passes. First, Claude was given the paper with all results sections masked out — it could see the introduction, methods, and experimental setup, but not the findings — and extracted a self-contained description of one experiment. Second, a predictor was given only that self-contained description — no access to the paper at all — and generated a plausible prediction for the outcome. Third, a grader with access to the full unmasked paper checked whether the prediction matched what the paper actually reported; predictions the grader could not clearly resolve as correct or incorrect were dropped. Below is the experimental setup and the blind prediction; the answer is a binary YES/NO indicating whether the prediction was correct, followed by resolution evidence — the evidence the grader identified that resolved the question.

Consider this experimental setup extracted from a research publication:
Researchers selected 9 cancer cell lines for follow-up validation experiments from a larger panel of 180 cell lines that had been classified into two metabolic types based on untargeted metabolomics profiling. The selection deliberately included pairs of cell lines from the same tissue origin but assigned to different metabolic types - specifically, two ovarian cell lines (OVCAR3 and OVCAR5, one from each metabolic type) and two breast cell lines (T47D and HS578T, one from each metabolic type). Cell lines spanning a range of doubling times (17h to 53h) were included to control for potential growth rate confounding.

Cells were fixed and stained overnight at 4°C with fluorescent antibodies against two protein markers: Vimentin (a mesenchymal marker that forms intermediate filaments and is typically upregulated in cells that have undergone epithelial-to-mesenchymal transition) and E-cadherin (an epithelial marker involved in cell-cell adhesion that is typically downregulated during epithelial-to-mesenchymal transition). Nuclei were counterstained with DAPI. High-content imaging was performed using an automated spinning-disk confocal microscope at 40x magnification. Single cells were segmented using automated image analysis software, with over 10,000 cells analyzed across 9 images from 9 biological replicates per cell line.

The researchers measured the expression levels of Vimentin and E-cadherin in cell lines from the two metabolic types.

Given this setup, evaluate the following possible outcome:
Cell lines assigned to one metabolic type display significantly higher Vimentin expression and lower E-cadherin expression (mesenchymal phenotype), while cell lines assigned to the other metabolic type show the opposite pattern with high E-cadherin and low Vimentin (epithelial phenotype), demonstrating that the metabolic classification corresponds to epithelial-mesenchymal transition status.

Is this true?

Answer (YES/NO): YES